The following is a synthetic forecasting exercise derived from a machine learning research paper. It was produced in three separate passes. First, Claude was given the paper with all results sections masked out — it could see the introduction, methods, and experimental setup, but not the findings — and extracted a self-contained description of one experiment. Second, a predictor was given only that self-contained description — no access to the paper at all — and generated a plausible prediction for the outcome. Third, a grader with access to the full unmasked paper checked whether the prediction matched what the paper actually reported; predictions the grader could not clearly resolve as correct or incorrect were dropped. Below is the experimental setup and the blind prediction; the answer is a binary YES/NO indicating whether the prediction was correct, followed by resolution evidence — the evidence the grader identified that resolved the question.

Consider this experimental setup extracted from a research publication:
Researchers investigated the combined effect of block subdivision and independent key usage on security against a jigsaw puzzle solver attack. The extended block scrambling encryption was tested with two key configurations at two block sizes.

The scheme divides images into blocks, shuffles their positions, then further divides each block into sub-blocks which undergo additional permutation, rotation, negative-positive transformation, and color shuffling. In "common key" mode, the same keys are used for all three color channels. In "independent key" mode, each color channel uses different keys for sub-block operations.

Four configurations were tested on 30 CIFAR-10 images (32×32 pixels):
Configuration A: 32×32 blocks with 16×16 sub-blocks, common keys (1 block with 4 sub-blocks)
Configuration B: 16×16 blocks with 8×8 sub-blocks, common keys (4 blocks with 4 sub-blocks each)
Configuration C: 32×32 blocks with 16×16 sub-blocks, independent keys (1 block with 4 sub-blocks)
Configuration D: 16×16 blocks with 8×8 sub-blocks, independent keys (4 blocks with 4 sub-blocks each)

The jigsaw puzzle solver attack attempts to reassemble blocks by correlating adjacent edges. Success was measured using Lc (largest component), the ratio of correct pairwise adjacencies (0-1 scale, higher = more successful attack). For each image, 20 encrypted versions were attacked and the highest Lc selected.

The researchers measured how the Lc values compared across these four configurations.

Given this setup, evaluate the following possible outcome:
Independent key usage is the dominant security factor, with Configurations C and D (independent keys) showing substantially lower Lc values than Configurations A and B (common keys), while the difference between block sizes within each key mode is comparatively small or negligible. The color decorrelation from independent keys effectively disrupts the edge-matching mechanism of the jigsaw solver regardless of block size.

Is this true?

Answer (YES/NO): NO